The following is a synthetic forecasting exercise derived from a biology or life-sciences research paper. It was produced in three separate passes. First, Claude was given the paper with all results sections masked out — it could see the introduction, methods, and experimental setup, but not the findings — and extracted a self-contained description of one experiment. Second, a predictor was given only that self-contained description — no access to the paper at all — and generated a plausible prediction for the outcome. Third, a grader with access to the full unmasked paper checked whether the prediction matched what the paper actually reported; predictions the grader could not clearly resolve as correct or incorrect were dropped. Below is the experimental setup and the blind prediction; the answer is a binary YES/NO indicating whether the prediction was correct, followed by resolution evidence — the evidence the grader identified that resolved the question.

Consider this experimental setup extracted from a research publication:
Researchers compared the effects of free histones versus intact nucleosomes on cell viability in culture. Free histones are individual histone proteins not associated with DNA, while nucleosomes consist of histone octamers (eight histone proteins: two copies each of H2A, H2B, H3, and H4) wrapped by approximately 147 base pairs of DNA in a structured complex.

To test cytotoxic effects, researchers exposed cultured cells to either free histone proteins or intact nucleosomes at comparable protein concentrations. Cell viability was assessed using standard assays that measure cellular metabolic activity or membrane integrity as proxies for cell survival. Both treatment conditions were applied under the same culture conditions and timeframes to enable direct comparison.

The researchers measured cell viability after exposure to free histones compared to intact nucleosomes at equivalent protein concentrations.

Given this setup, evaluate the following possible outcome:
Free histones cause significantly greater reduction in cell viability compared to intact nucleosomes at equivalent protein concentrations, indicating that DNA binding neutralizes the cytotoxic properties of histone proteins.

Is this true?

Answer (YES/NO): YES